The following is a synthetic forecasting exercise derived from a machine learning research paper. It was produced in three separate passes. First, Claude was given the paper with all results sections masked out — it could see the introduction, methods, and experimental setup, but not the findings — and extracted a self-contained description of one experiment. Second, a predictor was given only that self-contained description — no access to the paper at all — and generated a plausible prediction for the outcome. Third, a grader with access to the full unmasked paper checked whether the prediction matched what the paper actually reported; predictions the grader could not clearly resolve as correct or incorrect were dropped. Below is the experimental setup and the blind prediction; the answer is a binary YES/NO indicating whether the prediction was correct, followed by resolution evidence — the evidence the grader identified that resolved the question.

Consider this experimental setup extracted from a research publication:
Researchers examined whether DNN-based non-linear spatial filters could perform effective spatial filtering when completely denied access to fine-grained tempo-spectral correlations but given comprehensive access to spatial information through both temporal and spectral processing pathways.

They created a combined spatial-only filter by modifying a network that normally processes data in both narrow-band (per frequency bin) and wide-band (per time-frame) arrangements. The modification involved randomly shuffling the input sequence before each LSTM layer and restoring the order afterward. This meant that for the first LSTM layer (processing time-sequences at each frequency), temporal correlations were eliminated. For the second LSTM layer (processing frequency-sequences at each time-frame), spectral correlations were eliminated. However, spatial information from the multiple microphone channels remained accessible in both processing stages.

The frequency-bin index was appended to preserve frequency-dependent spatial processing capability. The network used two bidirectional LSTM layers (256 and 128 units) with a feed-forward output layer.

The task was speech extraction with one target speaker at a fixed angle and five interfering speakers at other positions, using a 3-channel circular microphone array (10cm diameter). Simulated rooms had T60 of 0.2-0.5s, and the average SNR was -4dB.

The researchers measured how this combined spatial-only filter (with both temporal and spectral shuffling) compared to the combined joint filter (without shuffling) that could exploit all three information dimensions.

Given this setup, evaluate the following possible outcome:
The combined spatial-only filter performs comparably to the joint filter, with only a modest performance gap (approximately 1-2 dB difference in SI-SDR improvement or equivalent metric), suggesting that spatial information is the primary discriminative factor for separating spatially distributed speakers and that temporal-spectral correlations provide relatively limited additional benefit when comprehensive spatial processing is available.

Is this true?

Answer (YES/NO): NO